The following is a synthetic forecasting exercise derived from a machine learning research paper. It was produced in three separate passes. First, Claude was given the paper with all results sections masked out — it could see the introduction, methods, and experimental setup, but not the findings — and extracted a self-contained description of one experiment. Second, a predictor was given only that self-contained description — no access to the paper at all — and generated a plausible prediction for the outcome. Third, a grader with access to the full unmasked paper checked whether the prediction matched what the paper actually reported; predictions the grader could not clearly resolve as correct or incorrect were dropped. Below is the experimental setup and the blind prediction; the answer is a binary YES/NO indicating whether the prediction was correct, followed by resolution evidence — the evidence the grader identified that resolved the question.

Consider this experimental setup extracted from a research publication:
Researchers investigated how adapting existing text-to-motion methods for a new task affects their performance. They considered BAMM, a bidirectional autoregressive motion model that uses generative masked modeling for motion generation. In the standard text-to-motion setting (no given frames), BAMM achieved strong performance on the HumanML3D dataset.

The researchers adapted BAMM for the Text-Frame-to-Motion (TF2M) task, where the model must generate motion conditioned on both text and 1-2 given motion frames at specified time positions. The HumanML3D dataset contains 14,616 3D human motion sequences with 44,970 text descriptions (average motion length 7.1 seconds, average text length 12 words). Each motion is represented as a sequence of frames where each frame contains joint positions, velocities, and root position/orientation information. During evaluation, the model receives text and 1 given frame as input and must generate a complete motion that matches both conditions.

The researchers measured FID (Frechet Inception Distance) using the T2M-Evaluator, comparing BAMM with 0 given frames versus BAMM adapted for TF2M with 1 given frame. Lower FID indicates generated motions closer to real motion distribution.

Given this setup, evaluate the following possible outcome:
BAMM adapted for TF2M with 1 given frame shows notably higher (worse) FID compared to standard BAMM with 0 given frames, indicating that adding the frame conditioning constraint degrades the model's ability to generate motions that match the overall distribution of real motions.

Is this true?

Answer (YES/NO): NO